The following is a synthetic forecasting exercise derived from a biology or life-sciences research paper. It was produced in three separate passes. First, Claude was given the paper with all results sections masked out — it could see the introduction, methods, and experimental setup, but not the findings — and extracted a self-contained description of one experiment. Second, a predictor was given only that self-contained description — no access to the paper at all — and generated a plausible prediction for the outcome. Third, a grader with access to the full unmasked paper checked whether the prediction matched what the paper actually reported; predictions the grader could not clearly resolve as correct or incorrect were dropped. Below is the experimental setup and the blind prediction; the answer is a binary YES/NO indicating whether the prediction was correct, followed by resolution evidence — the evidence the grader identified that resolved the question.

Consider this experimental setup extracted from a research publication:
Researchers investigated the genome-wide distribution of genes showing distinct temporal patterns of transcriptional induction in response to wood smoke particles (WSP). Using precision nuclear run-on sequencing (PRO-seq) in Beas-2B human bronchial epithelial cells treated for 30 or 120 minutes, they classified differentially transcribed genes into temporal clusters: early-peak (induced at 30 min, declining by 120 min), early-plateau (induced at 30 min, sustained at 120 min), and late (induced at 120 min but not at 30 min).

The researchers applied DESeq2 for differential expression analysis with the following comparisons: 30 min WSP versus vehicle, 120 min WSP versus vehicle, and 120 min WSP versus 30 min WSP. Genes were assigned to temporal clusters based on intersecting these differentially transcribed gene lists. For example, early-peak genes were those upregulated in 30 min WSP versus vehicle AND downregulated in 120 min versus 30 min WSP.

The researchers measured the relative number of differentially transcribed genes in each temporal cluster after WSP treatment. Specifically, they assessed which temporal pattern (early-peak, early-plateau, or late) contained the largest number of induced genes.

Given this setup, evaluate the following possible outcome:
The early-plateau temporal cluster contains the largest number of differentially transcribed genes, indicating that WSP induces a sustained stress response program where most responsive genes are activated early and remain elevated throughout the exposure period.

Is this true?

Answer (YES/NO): NO